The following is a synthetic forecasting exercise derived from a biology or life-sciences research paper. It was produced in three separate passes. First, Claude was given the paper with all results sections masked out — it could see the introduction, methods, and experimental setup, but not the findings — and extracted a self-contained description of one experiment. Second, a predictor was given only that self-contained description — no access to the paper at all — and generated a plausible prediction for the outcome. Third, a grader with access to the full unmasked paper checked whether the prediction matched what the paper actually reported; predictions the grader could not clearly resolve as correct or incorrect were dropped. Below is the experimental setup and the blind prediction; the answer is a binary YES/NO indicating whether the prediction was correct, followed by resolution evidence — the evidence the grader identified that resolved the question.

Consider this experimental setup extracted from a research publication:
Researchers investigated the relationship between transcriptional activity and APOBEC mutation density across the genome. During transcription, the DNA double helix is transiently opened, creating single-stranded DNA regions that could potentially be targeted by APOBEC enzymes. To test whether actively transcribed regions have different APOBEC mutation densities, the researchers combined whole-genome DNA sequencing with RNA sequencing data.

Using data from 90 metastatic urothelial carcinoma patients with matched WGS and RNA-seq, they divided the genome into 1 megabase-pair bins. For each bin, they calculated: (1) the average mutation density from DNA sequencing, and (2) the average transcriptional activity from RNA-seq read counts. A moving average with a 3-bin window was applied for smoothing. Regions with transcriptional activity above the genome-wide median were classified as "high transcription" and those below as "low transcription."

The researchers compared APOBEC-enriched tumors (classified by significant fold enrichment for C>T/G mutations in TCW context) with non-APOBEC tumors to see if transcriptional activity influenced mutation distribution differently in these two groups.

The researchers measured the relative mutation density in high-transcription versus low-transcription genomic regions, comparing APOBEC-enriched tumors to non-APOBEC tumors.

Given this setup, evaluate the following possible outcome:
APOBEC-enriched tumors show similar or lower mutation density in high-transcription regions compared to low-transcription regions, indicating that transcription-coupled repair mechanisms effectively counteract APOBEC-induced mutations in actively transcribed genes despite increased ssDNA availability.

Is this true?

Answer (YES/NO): NO